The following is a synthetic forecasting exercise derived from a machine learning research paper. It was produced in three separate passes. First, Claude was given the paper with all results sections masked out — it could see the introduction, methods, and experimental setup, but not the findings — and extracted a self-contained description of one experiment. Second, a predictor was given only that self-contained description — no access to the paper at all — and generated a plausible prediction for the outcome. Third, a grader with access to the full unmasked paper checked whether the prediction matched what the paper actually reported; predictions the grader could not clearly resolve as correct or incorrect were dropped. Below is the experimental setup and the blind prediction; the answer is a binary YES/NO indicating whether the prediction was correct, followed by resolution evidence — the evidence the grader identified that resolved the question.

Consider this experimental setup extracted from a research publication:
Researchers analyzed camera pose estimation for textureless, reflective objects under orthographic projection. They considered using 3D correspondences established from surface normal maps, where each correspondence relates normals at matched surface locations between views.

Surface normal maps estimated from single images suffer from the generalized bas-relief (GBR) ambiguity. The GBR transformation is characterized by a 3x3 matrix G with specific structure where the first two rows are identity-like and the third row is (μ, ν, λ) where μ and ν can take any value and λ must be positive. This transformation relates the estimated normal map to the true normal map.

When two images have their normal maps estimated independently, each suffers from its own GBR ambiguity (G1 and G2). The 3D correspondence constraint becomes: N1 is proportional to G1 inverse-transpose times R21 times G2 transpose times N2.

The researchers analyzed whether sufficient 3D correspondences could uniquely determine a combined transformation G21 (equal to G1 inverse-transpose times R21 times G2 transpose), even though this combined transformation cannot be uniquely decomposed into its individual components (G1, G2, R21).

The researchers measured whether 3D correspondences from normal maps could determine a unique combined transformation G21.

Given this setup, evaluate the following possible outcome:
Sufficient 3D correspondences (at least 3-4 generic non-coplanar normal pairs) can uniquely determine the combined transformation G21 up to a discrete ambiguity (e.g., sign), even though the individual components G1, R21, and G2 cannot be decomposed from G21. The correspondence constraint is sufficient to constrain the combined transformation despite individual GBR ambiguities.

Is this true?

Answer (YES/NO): YES